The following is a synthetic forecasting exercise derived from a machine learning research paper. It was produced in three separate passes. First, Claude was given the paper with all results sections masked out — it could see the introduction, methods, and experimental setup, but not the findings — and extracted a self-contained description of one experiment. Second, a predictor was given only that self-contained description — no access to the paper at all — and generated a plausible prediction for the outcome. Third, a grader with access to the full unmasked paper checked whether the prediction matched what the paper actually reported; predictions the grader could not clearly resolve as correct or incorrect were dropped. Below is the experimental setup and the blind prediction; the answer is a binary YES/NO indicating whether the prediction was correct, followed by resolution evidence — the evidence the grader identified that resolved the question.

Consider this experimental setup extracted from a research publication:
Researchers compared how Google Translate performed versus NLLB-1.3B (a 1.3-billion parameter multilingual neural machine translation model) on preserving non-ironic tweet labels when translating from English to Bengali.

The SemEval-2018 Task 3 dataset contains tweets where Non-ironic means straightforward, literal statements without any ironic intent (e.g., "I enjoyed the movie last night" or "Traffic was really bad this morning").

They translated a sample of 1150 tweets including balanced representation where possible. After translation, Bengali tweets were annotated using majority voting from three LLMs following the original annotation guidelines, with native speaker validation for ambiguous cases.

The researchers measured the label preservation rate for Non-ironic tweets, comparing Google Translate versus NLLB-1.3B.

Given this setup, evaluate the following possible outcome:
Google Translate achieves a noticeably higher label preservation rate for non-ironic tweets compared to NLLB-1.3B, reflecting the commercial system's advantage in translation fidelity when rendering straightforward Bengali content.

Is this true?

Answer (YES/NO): NO